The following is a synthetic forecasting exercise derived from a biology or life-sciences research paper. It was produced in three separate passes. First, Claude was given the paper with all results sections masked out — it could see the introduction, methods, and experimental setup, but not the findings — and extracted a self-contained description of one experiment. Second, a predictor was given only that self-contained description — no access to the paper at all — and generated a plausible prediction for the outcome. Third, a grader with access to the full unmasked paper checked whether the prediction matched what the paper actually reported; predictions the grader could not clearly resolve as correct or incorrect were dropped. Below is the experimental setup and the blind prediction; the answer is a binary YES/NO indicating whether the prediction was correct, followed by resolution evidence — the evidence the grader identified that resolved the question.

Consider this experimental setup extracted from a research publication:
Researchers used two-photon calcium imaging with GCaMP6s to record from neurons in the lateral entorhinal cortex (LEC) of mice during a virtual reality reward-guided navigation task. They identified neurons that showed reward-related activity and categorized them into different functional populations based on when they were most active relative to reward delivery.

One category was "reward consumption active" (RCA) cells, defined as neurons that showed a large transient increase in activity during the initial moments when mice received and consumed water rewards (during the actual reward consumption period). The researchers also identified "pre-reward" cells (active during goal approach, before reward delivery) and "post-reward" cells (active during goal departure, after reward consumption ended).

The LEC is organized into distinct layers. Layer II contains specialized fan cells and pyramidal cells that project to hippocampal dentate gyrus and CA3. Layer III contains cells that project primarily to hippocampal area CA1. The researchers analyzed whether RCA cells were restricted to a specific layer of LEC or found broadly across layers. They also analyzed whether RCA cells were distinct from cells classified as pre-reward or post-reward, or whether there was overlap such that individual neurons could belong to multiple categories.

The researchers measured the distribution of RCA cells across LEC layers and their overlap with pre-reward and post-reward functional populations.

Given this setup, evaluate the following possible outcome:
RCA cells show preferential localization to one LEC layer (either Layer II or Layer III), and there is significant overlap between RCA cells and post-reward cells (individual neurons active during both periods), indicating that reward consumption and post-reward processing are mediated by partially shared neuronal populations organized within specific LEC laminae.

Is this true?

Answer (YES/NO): NO